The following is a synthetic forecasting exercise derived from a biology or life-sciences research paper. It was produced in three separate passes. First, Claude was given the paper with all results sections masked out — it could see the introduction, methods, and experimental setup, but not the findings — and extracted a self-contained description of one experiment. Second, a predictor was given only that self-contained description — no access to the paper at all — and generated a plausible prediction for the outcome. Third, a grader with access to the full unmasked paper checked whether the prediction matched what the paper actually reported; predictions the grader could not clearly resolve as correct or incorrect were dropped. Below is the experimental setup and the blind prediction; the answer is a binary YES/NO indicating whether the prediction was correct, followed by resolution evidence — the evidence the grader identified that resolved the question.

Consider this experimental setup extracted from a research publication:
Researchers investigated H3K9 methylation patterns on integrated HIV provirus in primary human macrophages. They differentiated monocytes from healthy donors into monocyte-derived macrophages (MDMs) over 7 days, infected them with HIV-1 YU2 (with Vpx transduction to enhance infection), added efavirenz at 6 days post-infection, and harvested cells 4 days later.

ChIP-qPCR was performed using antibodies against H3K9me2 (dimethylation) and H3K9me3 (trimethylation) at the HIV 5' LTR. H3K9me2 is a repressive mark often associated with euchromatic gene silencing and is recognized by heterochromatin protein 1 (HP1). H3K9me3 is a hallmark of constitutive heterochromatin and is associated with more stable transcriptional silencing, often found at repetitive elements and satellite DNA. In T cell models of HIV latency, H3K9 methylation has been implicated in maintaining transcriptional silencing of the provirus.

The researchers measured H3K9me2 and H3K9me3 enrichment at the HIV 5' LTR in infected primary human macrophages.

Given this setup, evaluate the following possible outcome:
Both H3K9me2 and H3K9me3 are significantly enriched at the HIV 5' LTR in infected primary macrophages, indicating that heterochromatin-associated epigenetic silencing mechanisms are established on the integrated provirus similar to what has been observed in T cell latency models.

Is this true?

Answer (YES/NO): NO